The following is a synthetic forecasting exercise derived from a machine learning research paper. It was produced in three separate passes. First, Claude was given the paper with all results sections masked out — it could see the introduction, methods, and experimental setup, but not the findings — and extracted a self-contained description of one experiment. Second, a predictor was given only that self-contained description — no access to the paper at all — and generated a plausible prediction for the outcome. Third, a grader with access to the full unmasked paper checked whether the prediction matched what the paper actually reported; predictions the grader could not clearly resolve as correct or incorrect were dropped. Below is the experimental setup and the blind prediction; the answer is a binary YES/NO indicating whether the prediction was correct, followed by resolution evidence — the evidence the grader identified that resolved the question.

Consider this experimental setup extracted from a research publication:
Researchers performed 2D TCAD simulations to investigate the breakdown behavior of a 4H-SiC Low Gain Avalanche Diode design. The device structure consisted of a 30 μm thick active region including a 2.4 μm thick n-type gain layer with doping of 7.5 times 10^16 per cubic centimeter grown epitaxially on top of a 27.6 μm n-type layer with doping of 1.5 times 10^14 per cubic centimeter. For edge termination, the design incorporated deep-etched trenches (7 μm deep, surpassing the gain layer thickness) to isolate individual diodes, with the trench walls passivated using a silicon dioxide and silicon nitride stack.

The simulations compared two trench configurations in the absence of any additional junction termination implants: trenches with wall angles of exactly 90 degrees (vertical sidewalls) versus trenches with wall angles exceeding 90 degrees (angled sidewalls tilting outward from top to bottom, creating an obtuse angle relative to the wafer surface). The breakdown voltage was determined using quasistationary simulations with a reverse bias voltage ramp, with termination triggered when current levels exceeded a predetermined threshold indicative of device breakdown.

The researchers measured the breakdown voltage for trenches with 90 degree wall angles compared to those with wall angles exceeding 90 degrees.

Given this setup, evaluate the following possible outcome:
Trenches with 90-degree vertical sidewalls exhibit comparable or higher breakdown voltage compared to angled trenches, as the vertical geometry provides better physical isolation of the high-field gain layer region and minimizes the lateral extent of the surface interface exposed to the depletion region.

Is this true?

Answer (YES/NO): YES